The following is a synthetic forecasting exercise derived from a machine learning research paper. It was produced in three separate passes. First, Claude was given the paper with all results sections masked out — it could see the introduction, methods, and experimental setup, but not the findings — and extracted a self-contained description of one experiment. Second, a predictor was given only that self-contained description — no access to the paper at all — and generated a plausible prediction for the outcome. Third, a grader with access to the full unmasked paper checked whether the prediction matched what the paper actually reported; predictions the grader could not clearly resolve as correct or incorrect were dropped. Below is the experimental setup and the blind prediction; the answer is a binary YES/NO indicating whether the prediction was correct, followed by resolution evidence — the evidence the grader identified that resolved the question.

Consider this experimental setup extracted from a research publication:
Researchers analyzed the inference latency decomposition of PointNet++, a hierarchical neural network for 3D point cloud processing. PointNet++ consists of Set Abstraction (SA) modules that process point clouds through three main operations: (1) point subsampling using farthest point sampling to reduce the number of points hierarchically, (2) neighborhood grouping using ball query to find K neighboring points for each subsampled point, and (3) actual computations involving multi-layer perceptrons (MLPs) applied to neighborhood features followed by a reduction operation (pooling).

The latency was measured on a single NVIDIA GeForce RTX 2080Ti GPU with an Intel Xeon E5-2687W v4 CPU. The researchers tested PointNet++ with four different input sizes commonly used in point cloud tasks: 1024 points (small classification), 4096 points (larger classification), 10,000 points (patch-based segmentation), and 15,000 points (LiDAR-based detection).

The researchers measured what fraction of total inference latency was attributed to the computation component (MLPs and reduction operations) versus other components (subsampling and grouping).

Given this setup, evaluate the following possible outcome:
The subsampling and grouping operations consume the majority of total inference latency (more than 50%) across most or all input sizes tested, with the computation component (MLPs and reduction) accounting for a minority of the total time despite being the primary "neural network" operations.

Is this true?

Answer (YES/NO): NO